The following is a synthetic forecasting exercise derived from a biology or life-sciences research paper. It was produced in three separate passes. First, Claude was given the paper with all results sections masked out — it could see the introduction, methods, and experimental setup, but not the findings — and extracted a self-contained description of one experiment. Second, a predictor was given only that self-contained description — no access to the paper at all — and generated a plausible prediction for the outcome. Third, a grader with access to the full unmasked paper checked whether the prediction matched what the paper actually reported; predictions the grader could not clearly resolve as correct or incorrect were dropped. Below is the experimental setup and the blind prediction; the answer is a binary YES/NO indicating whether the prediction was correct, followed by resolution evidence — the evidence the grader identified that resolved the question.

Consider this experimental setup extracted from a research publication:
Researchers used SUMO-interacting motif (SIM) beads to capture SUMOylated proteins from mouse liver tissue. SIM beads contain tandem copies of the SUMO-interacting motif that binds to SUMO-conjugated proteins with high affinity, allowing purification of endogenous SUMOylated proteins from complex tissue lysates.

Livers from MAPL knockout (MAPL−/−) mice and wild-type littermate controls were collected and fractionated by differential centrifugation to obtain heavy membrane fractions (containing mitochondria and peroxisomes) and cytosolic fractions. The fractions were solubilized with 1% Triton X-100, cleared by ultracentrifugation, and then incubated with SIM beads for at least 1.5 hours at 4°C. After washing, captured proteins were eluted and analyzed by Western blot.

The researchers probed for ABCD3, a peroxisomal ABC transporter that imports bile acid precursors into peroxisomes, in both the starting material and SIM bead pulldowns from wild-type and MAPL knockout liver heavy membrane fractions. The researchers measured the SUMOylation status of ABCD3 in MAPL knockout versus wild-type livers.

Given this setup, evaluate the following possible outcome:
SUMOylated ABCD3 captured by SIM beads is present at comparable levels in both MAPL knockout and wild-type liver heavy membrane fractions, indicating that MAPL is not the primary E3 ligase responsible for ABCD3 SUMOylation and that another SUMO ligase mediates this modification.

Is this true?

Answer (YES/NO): NO